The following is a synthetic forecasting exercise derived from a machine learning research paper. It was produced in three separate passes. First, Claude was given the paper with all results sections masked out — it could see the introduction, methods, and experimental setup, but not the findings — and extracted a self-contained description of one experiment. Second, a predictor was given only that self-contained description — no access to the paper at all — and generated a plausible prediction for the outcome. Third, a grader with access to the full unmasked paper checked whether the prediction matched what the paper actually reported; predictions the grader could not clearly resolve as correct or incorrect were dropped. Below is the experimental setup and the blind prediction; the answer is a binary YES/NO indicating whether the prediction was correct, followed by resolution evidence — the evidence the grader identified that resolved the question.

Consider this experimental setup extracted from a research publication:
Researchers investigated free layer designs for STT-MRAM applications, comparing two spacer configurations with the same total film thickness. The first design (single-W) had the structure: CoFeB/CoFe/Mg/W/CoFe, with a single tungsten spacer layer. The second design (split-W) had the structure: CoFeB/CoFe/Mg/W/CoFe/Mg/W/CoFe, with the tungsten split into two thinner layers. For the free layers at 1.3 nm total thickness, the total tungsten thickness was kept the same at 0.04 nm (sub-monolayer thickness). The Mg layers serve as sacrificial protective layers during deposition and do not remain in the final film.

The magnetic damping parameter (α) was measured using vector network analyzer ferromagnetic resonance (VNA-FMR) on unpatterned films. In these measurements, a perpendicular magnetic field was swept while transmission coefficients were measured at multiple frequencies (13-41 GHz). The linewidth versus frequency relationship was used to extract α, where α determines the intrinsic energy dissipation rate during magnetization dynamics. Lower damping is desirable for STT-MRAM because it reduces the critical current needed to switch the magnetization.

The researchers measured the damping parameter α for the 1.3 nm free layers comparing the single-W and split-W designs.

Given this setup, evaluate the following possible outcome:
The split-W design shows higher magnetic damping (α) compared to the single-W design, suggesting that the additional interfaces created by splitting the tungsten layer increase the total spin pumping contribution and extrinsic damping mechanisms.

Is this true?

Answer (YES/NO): NO